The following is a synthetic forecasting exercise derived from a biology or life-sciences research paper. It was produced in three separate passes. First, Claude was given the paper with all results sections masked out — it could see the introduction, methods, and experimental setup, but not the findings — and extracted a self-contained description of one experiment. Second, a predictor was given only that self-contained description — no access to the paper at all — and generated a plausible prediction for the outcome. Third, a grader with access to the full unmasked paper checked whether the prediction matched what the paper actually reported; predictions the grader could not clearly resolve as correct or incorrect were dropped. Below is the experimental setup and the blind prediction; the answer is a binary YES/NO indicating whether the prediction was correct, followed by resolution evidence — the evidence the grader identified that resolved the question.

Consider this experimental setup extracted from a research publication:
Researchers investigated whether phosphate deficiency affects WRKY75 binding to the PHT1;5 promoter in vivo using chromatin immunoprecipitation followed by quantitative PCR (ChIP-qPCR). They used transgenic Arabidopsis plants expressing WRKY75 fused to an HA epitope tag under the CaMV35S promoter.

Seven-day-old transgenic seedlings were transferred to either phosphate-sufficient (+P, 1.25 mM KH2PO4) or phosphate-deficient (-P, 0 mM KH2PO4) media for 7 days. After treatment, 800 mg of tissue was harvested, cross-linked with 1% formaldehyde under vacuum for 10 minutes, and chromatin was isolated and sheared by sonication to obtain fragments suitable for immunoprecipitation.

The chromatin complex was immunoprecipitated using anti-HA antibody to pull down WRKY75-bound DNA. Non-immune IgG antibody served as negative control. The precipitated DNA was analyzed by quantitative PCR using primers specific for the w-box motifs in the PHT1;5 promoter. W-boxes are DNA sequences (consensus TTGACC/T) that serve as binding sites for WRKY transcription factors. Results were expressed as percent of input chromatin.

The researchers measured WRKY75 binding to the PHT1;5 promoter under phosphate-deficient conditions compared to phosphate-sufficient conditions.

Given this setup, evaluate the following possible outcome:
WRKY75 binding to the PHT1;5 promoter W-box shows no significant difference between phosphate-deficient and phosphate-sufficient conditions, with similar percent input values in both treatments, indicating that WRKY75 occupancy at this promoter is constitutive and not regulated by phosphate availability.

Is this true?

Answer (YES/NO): NO